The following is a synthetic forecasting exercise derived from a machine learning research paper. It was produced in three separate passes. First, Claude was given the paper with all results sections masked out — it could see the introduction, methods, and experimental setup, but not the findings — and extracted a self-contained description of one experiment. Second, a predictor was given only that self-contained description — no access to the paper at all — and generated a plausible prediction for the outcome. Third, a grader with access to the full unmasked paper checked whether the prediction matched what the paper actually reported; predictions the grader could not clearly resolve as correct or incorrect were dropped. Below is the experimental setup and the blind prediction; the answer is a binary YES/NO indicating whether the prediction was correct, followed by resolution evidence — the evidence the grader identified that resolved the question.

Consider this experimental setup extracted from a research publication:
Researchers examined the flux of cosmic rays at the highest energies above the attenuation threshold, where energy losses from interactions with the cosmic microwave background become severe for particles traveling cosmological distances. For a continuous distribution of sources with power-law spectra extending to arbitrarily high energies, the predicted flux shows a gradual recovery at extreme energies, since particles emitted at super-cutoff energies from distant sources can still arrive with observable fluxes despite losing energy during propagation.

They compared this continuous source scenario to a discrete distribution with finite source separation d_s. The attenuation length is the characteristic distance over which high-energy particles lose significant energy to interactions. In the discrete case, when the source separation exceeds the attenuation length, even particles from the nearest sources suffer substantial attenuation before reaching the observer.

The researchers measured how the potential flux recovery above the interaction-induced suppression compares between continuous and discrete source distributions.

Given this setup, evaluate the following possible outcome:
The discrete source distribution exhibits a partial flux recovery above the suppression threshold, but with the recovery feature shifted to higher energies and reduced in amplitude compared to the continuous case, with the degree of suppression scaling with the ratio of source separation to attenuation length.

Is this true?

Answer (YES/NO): NO